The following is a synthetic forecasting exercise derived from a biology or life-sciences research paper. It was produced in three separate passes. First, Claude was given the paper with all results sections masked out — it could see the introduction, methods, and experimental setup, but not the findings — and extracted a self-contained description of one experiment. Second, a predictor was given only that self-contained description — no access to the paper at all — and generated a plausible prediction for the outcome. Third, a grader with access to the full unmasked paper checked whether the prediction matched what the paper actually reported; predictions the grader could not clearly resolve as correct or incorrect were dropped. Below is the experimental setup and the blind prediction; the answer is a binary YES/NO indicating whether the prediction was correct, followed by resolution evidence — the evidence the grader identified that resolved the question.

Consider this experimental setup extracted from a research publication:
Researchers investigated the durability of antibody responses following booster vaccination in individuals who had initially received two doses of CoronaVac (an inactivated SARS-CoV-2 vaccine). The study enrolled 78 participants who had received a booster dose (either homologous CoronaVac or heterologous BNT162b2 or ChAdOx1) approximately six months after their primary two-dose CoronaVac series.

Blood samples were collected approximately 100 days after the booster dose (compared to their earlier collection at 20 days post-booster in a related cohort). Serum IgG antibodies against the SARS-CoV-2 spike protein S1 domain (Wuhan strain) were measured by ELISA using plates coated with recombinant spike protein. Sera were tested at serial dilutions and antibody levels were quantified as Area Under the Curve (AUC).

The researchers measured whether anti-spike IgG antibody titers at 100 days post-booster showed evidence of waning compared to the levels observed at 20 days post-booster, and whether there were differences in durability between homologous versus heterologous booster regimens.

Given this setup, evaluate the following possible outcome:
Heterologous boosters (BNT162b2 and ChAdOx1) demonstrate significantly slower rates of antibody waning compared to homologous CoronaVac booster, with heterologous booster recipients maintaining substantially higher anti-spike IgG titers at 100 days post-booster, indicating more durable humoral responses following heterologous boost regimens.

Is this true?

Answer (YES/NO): NO